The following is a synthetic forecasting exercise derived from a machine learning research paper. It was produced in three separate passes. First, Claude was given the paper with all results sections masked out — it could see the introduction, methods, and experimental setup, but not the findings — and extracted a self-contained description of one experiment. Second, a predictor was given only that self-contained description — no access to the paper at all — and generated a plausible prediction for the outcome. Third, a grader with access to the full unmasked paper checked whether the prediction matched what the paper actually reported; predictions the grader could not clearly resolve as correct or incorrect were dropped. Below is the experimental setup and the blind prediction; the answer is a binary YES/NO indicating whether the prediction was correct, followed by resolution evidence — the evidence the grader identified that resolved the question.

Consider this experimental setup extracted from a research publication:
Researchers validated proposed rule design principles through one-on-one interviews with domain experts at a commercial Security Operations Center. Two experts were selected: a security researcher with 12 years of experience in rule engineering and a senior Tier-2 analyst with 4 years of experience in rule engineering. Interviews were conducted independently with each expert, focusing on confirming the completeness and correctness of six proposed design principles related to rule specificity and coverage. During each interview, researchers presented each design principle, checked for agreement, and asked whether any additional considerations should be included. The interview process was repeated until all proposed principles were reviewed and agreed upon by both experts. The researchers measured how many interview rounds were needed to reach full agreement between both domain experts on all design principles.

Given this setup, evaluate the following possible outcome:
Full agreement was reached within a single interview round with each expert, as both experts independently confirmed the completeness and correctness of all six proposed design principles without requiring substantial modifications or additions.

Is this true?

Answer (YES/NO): NO